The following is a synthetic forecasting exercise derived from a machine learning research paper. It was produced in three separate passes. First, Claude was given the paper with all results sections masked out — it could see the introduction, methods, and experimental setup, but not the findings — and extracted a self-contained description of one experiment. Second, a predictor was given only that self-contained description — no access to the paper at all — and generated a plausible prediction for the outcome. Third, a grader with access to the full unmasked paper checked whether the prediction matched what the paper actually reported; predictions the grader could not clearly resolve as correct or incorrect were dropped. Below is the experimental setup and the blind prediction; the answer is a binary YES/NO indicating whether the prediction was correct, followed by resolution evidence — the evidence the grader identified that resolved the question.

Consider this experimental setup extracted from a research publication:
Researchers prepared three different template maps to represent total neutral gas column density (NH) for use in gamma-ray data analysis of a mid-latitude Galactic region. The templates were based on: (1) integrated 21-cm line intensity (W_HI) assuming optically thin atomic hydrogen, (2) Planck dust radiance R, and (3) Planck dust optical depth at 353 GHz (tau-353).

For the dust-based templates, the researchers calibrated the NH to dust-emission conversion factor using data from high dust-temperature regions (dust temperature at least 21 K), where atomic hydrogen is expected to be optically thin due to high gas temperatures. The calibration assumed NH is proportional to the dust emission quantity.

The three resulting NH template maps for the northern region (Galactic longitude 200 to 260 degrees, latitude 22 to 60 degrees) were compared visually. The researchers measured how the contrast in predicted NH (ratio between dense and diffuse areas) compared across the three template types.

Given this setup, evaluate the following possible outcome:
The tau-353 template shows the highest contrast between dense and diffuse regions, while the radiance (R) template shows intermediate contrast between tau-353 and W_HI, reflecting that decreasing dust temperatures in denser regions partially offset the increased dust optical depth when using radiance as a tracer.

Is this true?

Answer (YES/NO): YES